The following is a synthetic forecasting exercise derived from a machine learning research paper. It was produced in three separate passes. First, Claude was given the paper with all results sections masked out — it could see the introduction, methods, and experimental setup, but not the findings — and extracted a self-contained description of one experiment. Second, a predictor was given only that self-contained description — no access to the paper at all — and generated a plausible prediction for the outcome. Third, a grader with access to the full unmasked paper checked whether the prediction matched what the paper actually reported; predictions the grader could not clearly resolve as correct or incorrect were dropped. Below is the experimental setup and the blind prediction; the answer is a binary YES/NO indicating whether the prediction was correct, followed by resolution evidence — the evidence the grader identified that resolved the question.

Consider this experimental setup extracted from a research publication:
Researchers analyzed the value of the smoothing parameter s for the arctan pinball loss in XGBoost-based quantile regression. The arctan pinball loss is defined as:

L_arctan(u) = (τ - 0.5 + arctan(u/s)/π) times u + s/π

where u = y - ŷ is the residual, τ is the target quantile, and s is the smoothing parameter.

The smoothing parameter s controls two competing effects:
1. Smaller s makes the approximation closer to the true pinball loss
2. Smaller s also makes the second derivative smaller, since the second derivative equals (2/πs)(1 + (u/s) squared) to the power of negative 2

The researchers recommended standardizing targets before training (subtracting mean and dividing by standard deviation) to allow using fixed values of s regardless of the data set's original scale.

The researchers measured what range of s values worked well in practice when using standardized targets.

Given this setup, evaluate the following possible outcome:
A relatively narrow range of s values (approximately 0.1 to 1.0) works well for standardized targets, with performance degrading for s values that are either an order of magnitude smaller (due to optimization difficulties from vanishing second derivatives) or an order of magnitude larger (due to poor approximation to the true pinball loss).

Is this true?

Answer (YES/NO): NO